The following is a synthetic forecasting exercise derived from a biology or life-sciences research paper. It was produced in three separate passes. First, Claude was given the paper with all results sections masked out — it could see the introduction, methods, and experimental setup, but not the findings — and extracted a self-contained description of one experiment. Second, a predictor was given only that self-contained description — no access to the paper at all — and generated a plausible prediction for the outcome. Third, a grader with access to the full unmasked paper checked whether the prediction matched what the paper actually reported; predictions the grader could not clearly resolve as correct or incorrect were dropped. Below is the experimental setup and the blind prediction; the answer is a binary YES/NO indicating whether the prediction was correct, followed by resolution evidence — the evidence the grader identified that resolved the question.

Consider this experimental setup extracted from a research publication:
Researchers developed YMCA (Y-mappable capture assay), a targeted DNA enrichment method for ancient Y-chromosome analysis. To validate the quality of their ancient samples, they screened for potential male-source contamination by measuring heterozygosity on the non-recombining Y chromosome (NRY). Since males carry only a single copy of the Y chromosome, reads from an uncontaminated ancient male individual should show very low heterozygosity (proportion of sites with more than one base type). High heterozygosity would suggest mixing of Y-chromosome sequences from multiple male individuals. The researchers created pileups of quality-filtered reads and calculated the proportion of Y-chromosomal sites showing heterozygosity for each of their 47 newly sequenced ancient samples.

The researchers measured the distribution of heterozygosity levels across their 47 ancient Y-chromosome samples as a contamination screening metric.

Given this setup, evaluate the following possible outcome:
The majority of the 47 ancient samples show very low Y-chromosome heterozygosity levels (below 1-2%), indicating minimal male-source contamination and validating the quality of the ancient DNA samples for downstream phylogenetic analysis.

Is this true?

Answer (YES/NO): YES